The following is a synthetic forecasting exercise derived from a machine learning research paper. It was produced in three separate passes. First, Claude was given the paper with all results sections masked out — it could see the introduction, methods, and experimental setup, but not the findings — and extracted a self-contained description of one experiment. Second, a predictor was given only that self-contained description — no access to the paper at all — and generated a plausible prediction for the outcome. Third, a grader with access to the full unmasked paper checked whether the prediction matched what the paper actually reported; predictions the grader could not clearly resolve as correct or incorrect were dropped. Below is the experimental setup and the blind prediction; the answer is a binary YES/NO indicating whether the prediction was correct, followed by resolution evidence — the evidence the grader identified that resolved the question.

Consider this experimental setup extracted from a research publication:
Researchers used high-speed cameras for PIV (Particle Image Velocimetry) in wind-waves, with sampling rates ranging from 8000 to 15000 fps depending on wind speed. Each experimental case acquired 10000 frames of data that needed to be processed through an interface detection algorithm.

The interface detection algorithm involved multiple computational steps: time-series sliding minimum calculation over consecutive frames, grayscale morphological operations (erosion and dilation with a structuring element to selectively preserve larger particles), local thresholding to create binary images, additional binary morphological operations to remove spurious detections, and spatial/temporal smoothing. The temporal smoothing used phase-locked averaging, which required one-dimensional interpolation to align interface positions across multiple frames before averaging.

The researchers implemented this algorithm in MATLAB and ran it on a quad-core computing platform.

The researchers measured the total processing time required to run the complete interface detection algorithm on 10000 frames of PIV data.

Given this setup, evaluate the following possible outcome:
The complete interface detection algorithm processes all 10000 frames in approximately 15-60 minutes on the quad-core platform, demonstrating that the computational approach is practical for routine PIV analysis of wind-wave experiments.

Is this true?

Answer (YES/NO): NO